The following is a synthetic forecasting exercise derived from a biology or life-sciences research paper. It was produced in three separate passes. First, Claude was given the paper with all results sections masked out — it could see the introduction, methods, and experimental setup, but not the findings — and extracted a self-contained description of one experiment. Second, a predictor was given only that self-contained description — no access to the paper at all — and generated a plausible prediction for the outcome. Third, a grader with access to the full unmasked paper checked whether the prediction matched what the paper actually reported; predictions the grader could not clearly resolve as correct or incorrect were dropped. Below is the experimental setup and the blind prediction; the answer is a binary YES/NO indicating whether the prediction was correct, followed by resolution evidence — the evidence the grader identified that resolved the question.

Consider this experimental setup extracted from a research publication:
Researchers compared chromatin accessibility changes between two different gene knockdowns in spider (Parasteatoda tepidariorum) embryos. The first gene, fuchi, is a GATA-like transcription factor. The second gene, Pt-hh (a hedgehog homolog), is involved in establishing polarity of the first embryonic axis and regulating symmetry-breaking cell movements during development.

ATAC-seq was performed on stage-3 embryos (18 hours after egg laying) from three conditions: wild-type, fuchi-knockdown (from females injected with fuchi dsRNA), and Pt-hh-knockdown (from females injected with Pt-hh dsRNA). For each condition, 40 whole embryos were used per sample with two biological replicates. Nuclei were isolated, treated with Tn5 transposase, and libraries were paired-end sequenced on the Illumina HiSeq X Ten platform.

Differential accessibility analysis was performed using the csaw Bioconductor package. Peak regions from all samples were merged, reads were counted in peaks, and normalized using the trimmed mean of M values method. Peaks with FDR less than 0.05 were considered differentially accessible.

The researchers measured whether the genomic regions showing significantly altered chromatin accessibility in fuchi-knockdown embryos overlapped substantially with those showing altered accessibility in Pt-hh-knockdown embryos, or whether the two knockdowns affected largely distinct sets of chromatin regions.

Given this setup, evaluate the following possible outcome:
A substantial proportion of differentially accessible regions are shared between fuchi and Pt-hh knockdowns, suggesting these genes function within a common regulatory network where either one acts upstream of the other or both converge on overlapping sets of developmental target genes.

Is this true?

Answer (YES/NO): NO